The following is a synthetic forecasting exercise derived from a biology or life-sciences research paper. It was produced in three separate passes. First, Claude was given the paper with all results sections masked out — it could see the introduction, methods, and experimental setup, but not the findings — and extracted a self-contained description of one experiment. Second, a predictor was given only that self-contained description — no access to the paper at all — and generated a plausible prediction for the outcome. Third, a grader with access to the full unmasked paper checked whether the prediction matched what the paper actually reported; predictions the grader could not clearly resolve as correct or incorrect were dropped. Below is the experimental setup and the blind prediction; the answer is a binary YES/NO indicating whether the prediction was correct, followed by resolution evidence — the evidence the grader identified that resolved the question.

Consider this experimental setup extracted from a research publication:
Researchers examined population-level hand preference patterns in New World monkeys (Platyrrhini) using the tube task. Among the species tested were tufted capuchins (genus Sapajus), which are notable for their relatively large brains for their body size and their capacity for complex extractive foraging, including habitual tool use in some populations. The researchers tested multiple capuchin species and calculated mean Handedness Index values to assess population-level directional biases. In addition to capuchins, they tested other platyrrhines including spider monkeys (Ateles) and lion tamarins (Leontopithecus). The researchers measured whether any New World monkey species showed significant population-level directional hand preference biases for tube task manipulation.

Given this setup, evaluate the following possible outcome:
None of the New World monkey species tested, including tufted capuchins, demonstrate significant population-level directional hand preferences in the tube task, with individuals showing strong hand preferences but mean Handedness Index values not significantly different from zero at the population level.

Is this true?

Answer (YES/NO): YES